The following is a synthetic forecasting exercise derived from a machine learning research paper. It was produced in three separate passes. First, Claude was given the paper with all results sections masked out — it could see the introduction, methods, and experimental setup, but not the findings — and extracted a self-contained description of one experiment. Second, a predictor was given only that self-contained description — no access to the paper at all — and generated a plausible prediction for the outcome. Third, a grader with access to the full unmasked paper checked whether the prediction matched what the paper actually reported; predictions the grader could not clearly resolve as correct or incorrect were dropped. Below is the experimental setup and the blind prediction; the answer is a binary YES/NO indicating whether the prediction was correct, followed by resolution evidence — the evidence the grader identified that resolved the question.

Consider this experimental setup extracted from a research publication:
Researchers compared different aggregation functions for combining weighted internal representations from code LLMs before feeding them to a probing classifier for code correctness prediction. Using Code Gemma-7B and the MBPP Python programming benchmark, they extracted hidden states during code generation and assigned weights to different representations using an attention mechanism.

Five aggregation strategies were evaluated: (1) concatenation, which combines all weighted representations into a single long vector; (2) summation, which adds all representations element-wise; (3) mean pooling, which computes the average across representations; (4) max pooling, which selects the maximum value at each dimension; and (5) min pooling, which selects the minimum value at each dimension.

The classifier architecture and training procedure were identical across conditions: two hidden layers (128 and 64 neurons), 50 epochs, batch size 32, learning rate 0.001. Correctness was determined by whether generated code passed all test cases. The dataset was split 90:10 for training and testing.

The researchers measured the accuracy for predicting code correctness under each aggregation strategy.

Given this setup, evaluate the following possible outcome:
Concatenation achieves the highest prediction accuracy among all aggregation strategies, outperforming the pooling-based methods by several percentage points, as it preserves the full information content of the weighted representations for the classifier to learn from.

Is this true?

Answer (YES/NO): NO